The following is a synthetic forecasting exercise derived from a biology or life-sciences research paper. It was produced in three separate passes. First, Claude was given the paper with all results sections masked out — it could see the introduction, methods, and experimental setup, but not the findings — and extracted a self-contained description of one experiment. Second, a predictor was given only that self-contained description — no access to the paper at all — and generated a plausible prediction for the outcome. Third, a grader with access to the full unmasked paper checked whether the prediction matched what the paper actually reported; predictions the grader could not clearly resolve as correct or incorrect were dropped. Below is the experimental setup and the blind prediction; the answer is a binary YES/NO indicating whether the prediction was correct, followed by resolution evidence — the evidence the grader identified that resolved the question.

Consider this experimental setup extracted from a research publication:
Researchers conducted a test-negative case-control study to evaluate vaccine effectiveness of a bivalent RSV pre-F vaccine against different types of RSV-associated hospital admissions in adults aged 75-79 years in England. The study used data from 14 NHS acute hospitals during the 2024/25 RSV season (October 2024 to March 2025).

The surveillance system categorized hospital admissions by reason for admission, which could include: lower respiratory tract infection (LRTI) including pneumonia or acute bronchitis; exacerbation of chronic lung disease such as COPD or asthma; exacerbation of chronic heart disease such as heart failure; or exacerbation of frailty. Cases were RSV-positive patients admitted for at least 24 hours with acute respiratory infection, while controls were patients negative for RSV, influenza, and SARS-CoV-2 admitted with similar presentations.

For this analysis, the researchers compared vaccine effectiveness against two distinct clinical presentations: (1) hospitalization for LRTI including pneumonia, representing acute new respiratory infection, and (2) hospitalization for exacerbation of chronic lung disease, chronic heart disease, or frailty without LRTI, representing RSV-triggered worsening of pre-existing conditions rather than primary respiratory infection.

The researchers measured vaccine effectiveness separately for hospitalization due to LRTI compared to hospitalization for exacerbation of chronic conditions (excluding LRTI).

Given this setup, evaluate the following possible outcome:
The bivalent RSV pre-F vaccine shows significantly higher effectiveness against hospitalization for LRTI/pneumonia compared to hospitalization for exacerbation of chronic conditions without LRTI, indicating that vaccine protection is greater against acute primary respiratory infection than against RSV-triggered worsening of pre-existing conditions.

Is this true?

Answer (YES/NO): NO